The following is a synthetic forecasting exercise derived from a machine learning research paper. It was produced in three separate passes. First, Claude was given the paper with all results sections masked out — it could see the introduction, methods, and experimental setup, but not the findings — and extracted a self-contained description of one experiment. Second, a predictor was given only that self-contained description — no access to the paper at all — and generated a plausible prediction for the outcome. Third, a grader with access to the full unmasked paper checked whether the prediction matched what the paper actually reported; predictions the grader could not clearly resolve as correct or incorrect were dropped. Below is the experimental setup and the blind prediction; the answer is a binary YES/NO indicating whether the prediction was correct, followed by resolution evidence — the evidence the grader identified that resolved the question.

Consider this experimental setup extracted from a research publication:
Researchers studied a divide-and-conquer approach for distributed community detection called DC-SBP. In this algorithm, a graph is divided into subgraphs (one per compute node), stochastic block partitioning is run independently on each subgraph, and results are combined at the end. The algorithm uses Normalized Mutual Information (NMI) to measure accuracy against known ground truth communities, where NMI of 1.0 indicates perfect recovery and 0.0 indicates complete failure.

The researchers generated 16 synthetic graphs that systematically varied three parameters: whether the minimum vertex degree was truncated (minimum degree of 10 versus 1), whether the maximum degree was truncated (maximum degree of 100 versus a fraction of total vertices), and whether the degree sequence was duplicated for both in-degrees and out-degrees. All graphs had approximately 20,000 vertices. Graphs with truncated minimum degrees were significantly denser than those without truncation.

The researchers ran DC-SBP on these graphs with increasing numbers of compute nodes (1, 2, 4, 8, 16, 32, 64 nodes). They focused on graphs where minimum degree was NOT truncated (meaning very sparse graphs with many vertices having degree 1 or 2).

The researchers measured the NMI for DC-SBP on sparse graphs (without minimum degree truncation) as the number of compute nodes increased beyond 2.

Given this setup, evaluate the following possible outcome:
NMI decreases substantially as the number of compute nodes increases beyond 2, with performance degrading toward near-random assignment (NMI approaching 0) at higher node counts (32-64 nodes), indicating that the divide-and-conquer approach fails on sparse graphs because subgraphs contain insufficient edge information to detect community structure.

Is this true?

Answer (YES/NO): NO